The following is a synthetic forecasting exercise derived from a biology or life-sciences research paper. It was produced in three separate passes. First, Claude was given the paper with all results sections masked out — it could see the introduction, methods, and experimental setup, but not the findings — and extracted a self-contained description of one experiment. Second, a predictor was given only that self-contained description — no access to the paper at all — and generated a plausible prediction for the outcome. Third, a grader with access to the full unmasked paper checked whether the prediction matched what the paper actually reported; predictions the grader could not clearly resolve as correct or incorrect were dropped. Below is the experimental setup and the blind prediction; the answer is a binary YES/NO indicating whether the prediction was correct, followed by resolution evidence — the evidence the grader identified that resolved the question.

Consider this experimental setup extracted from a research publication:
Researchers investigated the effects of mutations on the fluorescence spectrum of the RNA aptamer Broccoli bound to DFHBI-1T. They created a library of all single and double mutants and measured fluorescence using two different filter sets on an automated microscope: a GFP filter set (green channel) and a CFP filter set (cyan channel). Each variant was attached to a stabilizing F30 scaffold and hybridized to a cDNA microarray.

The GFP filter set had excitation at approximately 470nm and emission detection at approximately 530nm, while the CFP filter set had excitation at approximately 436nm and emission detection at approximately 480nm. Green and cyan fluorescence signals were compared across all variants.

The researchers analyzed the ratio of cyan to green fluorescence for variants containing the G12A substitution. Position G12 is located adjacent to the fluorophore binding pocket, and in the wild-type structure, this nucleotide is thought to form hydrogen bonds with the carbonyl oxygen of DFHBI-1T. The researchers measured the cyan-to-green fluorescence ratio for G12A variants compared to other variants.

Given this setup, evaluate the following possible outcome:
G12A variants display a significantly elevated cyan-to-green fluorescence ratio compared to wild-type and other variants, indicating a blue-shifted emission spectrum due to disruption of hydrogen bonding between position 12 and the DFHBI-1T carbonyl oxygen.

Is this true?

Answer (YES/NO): NO